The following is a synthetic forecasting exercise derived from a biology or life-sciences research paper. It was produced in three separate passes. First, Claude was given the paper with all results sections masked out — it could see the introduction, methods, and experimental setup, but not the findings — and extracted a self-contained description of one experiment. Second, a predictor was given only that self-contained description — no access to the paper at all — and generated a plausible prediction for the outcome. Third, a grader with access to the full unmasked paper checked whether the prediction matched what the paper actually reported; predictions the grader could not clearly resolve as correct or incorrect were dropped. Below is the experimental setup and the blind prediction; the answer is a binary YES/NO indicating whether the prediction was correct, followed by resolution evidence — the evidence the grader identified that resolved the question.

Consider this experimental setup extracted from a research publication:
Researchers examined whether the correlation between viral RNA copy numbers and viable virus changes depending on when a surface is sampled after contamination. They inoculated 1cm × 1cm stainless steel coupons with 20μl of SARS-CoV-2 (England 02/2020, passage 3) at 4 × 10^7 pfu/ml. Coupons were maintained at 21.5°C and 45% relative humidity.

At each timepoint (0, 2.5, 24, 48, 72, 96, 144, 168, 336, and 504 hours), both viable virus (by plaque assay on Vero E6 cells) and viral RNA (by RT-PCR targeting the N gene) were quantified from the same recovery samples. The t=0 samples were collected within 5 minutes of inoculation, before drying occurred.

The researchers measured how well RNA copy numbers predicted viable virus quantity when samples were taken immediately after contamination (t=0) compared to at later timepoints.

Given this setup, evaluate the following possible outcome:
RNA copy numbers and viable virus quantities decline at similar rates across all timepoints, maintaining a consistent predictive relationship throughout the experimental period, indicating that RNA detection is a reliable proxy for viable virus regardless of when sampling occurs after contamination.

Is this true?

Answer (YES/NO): NO